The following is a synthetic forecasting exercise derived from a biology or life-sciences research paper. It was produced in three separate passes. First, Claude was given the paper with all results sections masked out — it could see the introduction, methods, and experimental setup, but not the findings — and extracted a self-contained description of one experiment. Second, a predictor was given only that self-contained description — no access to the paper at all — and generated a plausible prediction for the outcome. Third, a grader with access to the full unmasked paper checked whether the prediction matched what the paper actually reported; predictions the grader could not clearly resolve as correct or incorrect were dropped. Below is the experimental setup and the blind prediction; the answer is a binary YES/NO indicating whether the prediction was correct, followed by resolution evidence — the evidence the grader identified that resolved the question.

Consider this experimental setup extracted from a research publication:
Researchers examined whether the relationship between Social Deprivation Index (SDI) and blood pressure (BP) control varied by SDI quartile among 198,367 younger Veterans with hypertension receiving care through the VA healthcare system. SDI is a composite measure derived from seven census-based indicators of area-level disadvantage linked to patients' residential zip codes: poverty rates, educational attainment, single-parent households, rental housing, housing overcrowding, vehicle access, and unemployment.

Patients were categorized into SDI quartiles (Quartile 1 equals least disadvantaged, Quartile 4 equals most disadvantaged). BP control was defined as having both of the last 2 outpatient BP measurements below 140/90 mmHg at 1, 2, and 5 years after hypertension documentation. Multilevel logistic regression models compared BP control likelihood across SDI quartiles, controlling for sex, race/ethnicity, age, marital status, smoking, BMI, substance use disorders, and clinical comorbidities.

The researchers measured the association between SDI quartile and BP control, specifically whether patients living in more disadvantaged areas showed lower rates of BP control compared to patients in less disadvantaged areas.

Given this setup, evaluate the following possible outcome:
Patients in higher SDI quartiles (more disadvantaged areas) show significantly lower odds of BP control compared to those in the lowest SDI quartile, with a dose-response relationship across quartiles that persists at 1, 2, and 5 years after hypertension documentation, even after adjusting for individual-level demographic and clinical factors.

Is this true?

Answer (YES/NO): NO